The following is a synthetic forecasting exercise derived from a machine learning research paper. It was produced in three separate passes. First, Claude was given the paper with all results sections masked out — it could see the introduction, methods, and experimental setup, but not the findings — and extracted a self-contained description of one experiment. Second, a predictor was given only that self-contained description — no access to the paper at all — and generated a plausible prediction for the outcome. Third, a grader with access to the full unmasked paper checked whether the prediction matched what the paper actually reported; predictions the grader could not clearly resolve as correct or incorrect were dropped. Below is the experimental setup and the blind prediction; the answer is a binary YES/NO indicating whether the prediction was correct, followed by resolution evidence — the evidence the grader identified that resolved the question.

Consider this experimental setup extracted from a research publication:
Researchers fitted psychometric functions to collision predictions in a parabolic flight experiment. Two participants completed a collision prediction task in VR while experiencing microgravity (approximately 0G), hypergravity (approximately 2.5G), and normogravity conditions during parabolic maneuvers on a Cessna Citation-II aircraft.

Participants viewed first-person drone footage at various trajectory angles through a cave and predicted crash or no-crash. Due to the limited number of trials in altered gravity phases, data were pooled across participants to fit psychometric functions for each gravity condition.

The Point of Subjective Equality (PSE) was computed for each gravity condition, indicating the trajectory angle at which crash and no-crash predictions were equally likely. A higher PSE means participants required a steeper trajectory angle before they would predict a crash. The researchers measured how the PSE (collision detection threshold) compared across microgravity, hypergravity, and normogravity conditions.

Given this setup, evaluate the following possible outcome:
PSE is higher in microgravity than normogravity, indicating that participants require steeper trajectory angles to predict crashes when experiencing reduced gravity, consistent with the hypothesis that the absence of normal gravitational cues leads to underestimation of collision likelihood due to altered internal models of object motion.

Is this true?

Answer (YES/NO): YES